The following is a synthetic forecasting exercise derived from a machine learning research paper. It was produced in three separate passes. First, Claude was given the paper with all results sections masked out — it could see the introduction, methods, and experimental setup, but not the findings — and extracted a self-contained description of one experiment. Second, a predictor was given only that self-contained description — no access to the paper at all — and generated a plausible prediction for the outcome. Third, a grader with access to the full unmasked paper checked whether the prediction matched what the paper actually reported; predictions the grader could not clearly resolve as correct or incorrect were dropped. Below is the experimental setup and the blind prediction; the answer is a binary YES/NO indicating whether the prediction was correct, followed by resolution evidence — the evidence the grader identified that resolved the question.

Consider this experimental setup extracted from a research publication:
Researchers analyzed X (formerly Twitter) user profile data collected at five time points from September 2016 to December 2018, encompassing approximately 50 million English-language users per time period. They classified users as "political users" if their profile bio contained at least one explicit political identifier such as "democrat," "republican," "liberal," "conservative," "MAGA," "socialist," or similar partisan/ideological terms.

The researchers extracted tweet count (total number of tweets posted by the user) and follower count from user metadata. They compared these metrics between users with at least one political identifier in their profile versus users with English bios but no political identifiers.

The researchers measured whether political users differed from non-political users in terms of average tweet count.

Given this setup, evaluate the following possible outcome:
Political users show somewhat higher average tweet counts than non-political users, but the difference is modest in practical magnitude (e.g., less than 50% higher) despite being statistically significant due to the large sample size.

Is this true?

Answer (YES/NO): NO